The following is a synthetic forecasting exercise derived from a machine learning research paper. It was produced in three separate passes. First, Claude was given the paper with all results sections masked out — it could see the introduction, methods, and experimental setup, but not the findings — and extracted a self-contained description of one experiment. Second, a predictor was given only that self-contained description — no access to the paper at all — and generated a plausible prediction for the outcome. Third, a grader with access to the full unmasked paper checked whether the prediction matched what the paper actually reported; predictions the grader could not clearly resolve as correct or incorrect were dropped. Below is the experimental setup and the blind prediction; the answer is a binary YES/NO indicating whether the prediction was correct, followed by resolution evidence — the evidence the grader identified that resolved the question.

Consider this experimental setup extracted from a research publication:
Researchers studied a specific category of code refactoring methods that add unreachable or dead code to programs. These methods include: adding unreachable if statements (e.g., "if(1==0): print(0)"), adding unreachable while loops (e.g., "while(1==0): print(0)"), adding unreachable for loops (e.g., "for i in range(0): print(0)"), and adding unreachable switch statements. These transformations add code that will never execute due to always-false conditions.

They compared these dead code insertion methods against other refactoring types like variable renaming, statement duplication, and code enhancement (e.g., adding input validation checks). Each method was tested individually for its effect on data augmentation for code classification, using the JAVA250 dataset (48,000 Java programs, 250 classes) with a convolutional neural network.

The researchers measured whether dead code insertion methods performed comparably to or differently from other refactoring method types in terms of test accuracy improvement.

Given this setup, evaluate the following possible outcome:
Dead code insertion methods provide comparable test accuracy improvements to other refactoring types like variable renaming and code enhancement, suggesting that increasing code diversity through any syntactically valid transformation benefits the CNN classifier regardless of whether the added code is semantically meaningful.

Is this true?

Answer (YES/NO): NO